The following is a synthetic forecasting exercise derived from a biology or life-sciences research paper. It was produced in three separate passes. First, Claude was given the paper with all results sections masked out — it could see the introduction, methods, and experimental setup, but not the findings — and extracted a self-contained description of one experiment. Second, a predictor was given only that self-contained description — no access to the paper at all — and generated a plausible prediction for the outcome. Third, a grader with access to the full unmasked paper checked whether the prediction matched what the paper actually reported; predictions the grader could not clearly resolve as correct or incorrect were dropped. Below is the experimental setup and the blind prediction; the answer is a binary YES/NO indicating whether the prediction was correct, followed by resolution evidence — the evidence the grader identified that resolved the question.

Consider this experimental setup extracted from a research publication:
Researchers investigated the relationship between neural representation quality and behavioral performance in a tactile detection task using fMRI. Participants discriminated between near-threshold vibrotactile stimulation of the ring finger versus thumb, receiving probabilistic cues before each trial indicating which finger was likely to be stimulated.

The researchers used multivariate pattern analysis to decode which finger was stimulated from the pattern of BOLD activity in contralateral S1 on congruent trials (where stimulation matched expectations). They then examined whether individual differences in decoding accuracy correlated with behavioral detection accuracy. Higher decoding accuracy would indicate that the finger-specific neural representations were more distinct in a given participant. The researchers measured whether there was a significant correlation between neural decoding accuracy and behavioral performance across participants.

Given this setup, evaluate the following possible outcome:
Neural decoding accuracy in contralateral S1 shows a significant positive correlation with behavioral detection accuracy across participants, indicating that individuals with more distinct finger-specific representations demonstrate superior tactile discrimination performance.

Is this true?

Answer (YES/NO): YES